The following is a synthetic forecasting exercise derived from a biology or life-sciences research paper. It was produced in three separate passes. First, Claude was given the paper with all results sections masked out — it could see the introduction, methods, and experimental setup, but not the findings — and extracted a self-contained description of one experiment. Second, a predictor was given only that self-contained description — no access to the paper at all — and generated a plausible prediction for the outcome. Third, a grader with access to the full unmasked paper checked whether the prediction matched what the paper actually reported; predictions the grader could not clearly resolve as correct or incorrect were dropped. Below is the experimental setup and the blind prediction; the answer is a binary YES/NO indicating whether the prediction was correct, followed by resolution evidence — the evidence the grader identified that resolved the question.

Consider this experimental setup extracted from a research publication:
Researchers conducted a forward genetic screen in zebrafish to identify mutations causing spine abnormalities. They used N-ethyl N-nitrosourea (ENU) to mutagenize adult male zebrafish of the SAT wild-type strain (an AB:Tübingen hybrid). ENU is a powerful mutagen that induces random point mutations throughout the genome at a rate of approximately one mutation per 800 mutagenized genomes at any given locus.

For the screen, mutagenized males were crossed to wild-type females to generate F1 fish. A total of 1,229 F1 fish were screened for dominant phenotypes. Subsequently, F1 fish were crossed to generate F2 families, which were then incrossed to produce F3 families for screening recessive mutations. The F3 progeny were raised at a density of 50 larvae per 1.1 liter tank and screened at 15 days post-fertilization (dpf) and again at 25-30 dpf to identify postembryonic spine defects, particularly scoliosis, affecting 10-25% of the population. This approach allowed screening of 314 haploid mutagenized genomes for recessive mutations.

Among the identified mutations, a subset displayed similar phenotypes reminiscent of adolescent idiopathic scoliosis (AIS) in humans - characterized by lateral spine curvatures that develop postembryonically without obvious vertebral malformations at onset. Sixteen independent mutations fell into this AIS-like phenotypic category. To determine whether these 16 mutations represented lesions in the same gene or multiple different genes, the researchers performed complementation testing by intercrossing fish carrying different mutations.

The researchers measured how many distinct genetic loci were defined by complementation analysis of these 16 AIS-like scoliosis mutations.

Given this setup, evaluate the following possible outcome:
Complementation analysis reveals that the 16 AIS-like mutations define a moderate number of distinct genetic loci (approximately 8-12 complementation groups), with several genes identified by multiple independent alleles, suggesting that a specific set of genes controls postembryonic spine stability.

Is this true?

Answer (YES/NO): YES